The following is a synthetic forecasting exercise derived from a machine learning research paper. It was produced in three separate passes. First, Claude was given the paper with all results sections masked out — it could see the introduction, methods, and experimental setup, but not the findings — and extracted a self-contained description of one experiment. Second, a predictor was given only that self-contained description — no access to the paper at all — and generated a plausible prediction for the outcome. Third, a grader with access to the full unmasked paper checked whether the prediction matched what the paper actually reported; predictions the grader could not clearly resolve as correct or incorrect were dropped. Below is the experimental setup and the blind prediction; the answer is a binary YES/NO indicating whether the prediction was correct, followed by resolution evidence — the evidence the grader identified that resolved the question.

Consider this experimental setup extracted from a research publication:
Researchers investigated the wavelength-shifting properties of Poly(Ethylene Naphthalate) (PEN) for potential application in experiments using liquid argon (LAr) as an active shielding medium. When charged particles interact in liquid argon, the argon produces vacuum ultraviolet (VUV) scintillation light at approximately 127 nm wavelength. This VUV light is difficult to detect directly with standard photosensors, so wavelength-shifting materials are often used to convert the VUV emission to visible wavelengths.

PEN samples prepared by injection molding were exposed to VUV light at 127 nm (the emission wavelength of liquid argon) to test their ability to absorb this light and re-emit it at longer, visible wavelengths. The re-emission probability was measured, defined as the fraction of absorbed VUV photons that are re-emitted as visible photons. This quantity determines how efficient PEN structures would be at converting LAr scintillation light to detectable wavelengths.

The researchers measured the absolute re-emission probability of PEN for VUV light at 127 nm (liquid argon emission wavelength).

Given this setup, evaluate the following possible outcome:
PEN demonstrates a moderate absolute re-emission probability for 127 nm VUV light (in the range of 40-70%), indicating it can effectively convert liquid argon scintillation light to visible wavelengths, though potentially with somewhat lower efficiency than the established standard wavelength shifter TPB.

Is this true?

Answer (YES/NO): YES